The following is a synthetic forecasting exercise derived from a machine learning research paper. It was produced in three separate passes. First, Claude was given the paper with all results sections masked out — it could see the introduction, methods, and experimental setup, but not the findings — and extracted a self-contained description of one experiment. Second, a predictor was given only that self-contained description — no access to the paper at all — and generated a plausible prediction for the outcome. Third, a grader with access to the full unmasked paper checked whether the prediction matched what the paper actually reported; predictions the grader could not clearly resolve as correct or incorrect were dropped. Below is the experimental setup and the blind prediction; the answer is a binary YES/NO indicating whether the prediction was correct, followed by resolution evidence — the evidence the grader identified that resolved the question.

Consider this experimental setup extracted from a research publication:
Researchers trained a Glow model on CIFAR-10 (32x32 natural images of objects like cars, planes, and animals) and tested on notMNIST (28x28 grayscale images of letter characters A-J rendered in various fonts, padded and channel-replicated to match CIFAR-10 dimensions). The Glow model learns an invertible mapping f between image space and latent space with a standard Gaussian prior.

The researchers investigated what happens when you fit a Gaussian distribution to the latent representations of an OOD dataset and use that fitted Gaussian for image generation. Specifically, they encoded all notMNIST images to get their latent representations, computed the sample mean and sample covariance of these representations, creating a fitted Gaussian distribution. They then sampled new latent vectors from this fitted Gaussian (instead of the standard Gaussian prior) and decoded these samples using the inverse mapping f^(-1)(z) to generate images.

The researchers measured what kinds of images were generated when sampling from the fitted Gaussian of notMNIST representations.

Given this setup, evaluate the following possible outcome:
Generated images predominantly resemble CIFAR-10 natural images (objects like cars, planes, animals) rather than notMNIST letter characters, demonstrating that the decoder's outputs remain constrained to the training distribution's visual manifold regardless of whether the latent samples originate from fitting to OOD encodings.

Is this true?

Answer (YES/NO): NO